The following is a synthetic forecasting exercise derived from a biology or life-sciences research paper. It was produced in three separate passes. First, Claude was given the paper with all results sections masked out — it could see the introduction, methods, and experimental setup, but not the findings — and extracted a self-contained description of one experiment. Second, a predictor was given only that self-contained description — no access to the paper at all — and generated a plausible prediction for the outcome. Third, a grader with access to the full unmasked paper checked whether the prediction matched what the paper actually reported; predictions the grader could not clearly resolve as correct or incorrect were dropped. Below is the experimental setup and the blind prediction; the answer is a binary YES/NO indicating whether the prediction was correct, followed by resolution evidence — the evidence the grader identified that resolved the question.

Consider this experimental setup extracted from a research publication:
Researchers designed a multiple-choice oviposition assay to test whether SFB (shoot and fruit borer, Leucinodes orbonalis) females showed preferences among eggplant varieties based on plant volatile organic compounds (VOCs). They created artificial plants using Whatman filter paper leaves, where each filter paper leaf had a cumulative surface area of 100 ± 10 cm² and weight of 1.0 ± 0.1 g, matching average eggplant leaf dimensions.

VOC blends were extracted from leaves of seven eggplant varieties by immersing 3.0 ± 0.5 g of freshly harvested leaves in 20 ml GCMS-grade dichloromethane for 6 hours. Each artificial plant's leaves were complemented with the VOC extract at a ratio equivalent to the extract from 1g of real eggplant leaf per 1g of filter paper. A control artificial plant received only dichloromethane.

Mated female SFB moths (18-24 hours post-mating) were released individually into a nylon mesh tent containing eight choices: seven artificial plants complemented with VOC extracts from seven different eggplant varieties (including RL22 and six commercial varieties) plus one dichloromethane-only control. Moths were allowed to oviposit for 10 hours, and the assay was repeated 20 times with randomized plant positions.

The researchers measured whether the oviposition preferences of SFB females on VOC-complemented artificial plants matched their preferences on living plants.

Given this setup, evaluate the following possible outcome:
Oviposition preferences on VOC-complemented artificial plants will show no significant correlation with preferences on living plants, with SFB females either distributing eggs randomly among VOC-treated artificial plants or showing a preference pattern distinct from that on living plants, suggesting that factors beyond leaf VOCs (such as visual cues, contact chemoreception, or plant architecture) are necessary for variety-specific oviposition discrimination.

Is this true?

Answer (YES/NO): NO